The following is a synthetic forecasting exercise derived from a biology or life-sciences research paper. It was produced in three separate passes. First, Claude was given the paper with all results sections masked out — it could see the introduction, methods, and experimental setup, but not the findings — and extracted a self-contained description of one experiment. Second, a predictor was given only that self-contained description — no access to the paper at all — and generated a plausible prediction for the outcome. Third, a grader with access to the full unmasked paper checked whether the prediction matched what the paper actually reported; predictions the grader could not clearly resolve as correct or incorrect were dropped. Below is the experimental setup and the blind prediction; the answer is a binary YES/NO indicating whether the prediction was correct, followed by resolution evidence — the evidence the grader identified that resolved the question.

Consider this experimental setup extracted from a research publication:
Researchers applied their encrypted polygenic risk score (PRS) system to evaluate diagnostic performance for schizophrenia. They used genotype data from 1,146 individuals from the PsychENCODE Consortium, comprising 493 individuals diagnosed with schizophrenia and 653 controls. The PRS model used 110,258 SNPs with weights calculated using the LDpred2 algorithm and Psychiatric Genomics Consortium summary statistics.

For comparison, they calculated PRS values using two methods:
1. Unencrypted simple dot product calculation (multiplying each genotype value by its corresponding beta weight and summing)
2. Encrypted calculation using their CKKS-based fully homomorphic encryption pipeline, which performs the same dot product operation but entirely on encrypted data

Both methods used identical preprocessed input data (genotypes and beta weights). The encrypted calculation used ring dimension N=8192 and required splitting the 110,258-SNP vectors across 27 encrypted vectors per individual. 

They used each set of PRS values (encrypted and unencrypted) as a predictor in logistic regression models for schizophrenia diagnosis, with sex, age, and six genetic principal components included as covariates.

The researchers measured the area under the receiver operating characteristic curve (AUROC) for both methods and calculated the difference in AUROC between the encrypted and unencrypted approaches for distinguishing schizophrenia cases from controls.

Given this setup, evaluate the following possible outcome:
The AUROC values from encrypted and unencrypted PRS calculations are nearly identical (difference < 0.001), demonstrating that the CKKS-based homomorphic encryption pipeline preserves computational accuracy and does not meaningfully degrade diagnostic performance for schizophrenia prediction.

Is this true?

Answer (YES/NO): YES